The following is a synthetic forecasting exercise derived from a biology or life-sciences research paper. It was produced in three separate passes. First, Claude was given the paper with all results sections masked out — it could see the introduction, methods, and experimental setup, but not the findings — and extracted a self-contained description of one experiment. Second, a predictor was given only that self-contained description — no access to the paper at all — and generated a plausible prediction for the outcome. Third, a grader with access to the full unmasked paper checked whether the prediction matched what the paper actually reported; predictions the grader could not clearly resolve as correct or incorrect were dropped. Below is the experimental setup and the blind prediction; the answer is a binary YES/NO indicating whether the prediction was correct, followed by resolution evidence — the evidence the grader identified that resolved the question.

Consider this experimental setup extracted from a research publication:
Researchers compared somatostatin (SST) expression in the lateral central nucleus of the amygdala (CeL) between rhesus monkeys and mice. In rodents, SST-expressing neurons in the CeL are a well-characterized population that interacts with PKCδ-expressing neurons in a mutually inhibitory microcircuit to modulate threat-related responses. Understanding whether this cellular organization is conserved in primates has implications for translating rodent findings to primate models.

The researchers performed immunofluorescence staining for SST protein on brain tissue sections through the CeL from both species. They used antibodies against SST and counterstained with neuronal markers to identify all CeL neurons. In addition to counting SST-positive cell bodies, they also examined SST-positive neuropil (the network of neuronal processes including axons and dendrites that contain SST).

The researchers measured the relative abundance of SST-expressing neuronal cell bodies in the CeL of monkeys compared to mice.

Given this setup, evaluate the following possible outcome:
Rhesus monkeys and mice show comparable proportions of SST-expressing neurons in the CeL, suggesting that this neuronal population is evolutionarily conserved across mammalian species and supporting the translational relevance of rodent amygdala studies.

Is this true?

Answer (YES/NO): NO